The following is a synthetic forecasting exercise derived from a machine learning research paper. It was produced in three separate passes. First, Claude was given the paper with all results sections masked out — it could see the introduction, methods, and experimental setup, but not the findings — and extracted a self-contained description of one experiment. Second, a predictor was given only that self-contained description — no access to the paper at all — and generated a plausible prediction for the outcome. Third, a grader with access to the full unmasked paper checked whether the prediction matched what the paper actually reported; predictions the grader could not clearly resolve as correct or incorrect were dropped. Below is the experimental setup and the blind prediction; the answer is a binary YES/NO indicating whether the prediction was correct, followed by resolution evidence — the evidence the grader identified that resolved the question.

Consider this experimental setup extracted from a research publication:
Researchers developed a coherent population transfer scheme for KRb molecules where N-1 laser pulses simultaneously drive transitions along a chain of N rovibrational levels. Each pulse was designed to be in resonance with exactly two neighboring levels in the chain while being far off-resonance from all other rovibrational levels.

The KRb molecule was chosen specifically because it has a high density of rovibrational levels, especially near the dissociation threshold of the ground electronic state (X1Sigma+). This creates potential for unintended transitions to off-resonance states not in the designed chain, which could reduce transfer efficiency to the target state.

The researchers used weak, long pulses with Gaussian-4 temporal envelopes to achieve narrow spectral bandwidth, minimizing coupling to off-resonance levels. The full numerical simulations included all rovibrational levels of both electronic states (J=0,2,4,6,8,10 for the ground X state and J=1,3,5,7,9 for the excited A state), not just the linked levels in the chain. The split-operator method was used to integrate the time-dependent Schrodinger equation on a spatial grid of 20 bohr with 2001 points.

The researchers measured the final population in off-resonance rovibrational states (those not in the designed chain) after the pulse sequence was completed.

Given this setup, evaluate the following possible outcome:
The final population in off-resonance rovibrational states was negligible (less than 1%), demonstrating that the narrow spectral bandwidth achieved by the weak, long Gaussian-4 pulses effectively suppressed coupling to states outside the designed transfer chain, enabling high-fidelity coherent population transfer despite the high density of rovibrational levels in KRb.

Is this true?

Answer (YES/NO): YES